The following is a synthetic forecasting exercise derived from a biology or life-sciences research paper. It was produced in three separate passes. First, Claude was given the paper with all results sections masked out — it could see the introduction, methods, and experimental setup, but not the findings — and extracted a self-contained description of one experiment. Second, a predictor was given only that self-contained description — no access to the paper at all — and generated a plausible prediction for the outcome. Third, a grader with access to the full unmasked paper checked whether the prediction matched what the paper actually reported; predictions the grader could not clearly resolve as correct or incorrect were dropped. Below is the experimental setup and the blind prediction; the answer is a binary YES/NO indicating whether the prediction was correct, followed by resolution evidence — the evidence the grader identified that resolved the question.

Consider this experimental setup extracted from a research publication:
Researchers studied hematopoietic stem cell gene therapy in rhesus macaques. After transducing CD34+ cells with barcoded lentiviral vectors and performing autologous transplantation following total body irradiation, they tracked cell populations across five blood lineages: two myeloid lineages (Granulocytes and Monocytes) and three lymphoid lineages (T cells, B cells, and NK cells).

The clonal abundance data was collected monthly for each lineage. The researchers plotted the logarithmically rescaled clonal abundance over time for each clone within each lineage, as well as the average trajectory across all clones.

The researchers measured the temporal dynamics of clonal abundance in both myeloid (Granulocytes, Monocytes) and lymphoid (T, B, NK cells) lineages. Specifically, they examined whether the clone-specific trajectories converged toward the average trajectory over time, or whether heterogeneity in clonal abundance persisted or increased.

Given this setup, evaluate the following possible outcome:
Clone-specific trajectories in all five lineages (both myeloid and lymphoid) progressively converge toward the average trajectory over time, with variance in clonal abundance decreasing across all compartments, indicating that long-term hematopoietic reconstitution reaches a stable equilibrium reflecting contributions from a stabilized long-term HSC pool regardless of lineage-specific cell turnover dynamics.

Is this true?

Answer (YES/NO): NO